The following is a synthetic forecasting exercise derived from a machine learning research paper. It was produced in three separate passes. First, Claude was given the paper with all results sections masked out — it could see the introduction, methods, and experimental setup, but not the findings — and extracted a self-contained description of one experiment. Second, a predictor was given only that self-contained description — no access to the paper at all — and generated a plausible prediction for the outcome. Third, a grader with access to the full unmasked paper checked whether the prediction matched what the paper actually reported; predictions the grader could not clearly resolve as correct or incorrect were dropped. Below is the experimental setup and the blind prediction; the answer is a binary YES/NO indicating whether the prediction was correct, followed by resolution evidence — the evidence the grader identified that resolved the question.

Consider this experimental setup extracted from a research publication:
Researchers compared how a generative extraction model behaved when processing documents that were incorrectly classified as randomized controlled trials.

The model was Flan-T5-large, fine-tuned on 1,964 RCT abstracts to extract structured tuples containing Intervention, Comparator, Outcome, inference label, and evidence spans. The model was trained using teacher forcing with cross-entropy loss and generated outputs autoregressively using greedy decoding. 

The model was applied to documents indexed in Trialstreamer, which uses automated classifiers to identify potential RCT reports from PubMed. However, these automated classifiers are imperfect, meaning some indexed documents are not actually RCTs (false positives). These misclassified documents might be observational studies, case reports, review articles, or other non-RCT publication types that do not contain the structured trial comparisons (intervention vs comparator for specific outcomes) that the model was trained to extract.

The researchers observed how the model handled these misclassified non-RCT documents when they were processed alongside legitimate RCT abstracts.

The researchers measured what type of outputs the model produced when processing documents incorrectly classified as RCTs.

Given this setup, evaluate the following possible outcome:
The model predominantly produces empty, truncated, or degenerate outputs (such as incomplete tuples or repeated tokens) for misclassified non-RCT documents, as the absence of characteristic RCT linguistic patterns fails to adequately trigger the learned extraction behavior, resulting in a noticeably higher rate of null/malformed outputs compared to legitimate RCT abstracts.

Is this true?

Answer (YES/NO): NO